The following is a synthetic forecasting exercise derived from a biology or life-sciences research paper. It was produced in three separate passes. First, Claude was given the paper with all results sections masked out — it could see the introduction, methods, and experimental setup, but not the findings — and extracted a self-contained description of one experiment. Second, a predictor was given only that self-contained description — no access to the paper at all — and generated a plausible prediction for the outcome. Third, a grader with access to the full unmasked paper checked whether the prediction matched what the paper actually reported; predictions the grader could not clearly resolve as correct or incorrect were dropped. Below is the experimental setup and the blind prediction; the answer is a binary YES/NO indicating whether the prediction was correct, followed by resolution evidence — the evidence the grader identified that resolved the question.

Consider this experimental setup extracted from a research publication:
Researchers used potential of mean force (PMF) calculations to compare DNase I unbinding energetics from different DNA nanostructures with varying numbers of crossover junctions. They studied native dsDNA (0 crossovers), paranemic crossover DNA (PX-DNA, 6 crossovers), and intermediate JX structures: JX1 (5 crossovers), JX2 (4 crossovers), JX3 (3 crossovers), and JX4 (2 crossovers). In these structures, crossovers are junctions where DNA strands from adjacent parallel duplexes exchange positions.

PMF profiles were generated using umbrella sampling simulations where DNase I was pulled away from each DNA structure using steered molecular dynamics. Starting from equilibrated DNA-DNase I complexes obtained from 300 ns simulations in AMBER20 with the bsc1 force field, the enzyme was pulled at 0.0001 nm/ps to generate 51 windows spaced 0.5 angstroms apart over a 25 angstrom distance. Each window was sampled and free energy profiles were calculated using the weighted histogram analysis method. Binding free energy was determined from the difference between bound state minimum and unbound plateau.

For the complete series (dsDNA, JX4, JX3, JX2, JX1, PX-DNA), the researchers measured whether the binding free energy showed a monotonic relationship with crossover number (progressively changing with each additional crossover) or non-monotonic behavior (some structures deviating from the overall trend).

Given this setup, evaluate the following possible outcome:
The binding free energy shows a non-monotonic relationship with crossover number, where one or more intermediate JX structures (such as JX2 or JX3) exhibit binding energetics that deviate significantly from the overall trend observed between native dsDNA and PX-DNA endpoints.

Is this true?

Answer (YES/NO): NO